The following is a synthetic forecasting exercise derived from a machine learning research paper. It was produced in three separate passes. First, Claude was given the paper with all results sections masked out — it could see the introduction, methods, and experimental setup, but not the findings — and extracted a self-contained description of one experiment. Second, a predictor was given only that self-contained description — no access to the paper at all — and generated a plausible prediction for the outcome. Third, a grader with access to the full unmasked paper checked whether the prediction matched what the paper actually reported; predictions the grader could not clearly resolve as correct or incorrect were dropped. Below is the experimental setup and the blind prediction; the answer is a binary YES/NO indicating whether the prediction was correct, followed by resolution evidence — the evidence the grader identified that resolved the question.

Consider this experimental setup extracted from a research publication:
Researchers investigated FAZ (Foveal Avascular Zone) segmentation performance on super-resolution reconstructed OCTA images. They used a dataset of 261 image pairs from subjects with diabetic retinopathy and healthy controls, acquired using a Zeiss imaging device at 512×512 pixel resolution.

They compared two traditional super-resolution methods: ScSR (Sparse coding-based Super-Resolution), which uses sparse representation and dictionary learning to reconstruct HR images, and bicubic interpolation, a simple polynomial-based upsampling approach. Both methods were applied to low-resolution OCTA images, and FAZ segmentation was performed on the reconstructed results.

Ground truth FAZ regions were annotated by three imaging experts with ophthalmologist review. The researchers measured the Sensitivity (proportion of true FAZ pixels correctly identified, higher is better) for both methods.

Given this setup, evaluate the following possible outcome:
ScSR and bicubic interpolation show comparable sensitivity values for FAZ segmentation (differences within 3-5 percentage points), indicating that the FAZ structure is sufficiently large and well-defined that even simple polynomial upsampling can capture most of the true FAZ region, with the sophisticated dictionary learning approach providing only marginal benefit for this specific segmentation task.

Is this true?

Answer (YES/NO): YES